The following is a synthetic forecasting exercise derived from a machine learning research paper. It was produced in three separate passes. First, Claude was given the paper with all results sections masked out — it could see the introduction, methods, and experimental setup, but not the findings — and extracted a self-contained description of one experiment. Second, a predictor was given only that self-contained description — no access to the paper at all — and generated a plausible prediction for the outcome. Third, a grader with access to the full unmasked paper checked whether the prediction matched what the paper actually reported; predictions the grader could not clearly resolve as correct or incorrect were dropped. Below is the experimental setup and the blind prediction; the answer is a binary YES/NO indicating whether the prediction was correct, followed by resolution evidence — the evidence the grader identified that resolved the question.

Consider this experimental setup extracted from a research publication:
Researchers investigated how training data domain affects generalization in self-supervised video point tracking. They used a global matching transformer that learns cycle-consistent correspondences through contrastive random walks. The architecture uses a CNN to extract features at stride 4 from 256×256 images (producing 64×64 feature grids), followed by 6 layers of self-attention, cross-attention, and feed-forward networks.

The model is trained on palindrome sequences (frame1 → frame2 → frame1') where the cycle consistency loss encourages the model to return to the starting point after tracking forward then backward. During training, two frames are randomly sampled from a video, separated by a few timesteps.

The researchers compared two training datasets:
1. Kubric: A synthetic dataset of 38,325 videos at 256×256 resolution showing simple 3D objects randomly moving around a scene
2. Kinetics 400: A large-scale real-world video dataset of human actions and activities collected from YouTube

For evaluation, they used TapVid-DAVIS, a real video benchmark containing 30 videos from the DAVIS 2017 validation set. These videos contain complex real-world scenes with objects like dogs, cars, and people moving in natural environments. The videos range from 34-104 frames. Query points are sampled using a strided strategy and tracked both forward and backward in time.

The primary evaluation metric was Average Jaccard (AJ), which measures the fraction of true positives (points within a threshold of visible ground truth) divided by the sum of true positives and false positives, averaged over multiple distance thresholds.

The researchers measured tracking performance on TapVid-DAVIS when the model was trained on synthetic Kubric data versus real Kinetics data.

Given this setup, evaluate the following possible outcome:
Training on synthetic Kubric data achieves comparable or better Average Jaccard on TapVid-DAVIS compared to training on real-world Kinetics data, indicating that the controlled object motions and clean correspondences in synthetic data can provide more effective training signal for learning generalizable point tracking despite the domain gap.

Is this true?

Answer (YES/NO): NO